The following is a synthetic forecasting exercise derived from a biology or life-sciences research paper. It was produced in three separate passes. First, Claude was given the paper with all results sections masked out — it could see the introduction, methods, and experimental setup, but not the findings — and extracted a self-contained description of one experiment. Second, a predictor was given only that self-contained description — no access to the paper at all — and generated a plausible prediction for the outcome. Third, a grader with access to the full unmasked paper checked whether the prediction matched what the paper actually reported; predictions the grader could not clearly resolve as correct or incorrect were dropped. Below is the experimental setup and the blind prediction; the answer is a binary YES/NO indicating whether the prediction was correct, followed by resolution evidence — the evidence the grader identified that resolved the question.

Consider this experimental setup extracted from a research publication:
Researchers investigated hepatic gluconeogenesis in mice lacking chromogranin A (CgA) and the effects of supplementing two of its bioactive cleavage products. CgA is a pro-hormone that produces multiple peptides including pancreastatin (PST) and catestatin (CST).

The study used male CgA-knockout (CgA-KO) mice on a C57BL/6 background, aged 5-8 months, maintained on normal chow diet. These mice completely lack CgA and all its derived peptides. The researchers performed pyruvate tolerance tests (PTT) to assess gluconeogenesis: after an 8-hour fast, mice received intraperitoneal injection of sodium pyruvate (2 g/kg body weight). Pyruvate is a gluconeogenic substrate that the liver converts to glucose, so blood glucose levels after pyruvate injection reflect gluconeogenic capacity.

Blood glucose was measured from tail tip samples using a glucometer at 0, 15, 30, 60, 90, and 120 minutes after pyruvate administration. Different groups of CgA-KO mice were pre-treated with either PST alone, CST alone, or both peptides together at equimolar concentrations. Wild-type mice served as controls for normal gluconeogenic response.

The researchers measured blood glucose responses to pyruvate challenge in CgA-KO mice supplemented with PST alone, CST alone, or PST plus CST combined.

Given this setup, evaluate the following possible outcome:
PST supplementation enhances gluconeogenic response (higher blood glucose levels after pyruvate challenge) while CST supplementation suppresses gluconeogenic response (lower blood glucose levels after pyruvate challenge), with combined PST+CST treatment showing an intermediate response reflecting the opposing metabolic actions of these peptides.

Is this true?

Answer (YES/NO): NO